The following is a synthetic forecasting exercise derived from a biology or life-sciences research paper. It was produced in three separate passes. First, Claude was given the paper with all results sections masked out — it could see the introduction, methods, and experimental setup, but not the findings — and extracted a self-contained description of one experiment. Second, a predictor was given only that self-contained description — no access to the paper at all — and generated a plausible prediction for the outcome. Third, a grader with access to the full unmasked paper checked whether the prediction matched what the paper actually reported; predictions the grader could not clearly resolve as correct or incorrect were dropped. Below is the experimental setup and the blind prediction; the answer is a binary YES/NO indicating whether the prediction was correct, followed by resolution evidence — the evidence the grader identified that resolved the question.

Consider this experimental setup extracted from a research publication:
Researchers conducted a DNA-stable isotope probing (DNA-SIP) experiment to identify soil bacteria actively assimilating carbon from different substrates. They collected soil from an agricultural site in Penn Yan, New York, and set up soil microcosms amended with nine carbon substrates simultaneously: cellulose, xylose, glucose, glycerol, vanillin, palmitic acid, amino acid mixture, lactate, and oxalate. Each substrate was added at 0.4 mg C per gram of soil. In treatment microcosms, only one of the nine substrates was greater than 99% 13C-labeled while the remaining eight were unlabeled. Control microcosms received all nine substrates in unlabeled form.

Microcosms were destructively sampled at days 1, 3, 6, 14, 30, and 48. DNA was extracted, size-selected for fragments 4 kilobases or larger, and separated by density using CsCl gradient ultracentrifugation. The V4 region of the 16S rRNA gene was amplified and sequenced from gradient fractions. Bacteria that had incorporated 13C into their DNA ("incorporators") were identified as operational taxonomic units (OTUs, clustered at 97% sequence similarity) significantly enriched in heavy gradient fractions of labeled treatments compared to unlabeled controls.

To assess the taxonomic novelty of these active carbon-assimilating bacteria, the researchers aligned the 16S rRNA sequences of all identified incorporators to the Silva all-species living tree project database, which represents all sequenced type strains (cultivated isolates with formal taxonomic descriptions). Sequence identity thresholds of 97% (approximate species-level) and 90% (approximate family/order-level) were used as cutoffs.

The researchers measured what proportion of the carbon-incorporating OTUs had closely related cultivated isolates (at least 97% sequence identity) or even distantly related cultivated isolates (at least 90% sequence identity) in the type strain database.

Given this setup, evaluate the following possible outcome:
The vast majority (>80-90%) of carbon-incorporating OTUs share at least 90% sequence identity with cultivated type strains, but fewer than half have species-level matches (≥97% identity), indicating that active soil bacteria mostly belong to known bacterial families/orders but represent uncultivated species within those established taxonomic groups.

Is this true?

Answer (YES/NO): NO